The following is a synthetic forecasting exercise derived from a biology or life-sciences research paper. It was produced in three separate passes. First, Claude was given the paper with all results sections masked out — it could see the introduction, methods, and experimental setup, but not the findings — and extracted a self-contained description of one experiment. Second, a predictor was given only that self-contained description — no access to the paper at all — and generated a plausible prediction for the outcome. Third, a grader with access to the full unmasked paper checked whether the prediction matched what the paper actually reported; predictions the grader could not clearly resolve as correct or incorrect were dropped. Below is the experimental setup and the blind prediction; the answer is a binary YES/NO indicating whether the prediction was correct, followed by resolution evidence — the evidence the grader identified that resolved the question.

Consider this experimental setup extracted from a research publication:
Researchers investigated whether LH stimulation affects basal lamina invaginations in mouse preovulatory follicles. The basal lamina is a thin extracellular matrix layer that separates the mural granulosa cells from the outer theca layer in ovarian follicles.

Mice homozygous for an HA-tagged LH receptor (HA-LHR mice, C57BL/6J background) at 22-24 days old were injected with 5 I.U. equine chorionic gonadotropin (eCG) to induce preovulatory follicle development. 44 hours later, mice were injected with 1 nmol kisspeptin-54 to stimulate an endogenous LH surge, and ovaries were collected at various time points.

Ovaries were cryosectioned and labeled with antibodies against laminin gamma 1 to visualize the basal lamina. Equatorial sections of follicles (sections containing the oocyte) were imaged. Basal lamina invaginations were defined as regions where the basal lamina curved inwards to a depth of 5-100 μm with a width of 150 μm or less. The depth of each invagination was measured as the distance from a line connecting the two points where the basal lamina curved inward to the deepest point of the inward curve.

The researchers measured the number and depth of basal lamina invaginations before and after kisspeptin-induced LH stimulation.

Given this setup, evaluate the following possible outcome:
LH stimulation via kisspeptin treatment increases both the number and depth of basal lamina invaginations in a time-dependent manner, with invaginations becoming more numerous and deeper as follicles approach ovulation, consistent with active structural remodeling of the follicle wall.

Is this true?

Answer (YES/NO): YES